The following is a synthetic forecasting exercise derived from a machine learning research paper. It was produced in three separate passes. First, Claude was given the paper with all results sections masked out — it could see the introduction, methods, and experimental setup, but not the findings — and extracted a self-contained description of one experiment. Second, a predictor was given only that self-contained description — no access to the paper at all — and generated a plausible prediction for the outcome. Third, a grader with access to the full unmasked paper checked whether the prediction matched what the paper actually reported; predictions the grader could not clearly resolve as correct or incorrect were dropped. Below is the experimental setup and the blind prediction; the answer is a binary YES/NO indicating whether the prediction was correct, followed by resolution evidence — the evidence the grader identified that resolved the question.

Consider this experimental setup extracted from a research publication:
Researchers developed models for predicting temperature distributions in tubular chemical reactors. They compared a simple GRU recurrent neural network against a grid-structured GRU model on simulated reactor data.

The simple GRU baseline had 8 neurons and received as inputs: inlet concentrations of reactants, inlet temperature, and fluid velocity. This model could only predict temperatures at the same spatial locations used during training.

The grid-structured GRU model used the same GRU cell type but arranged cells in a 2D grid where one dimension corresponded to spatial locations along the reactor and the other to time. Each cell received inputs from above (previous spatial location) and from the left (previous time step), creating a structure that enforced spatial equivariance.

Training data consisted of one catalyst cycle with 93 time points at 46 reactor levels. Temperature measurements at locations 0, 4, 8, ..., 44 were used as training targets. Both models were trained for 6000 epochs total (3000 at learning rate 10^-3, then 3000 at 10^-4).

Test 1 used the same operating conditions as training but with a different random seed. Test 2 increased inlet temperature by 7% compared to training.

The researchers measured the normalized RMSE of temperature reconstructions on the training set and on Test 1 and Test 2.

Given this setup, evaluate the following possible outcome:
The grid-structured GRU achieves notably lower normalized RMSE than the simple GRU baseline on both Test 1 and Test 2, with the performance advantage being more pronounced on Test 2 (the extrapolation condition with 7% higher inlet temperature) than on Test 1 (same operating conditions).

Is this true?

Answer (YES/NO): YES